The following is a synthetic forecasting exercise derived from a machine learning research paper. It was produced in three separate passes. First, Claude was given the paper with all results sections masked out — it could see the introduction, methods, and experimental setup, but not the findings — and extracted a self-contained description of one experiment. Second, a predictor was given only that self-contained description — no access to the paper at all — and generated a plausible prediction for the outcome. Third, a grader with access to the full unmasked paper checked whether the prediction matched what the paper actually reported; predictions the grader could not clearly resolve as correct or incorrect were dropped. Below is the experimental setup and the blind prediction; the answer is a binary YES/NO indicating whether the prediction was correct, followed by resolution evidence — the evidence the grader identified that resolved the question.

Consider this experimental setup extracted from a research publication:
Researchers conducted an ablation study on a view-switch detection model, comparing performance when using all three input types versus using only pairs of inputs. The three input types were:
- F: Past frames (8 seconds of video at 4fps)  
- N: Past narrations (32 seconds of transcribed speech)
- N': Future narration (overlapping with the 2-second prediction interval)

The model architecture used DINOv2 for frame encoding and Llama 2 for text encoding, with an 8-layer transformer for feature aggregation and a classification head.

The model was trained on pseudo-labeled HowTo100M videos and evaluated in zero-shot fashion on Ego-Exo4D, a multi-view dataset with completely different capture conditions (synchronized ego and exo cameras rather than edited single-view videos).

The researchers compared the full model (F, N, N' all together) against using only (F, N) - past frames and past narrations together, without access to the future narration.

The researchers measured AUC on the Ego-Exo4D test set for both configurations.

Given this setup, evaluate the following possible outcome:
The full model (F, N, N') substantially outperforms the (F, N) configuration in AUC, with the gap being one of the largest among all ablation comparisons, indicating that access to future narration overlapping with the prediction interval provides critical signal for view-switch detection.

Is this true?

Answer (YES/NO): NO